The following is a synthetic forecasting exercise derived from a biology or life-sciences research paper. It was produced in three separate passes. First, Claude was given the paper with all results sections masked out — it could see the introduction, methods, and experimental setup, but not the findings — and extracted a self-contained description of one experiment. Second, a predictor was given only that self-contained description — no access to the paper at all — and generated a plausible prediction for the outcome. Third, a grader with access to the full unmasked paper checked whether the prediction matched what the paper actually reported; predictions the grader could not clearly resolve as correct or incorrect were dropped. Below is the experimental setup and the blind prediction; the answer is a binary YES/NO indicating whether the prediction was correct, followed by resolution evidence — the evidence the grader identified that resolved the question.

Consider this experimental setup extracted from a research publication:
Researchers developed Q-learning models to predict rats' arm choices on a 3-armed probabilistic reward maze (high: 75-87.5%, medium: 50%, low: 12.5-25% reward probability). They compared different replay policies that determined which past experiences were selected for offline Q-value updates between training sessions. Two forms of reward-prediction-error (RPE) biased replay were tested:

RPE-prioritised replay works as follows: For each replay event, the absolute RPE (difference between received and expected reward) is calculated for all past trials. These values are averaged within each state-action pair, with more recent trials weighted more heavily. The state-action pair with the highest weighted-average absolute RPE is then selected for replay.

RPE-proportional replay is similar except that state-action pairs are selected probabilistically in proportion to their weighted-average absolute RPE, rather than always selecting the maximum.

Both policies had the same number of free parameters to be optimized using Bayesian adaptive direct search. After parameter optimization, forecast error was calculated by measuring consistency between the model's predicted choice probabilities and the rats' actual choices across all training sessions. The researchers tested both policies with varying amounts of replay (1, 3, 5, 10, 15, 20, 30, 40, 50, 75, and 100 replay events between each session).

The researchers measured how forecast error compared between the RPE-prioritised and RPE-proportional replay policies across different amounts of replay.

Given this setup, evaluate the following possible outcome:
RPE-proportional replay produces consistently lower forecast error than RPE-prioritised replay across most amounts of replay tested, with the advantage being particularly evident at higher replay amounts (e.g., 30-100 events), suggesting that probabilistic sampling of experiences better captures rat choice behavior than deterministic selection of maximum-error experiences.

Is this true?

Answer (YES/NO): NO